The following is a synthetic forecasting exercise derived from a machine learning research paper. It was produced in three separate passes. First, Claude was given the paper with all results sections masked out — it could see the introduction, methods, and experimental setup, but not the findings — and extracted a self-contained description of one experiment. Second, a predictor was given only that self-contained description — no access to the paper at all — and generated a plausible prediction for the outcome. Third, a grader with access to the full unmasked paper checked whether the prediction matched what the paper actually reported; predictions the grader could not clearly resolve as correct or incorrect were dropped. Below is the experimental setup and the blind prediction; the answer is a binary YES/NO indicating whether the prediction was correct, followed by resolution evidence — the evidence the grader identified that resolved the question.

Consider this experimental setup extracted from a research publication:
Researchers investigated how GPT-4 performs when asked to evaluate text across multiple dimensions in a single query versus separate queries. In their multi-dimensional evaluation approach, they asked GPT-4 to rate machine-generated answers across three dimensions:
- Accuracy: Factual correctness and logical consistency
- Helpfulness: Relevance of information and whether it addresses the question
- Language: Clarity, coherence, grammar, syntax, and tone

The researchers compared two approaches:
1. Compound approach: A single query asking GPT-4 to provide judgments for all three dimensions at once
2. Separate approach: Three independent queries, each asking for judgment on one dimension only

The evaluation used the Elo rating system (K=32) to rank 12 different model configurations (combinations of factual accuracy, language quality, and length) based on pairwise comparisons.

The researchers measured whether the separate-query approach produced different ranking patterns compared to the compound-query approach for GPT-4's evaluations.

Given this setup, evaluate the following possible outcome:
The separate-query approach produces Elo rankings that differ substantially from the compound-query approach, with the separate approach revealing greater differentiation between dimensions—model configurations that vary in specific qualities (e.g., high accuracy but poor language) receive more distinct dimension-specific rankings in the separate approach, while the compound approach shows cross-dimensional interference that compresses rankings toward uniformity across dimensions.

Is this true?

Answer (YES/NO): NO